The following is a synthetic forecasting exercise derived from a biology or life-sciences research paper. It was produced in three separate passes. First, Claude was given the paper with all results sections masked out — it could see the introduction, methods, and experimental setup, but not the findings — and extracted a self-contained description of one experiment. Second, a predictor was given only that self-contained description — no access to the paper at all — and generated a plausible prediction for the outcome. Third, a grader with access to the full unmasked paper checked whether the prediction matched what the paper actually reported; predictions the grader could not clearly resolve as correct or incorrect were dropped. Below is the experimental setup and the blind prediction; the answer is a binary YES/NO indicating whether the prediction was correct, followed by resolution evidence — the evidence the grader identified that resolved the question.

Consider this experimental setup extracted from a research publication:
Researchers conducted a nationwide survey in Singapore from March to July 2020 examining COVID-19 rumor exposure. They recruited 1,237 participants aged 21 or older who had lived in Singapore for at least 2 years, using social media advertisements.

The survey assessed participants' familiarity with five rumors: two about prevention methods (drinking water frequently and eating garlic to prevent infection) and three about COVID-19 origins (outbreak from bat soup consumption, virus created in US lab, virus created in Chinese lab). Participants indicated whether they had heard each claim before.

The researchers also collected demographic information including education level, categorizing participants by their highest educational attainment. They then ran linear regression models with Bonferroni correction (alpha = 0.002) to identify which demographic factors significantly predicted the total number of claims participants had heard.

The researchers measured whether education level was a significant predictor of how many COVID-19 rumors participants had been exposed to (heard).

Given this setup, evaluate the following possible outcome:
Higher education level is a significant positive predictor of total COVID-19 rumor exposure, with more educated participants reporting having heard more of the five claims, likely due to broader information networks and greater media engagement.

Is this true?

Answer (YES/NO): NO